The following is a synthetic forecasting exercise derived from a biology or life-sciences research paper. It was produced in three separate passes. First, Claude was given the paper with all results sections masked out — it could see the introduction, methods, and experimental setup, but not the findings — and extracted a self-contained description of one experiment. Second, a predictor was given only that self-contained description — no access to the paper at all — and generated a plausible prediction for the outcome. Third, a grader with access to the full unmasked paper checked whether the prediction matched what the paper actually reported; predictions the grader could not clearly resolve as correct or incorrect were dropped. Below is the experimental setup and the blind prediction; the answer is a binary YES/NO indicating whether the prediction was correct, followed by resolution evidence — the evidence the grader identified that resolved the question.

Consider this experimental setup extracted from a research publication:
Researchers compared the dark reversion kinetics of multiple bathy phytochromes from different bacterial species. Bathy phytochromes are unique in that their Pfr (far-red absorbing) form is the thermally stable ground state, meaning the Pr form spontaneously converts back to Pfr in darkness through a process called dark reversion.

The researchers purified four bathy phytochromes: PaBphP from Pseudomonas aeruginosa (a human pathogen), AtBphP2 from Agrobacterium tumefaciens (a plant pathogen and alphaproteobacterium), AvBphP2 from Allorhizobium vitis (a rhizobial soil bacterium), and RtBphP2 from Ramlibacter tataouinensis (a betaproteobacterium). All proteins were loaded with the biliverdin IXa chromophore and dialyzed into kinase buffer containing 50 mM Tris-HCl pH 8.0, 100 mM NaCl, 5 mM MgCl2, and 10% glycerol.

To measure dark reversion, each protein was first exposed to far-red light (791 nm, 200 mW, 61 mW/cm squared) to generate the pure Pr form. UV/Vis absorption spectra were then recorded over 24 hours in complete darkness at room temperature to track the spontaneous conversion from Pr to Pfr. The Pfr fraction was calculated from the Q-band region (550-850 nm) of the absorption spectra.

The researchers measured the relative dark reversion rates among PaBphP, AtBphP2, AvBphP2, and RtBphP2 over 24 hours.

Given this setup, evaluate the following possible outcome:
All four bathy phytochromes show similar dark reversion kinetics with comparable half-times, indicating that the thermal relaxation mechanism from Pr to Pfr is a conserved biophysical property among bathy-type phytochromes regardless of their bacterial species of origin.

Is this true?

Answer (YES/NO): NO